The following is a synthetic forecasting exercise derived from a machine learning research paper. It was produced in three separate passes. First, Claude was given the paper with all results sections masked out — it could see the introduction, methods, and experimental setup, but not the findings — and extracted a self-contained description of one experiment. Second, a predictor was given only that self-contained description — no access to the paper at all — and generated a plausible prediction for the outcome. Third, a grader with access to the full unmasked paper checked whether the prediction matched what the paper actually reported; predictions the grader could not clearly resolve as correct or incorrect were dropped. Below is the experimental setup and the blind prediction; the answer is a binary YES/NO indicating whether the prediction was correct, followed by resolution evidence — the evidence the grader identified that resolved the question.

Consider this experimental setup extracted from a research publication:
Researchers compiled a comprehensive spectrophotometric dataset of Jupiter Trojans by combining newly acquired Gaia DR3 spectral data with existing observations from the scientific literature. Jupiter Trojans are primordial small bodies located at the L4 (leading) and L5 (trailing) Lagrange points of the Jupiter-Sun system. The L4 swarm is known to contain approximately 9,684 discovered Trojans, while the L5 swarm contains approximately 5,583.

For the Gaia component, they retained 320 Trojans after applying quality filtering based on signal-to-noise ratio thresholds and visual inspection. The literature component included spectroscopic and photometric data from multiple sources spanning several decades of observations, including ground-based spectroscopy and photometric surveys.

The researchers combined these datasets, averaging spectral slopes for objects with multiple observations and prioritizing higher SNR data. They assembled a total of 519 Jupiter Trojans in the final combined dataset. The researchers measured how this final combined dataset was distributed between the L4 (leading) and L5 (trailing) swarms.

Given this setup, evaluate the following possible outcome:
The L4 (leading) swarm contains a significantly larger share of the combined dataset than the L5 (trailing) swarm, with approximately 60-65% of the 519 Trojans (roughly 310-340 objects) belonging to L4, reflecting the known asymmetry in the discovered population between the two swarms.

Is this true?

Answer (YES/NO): NO